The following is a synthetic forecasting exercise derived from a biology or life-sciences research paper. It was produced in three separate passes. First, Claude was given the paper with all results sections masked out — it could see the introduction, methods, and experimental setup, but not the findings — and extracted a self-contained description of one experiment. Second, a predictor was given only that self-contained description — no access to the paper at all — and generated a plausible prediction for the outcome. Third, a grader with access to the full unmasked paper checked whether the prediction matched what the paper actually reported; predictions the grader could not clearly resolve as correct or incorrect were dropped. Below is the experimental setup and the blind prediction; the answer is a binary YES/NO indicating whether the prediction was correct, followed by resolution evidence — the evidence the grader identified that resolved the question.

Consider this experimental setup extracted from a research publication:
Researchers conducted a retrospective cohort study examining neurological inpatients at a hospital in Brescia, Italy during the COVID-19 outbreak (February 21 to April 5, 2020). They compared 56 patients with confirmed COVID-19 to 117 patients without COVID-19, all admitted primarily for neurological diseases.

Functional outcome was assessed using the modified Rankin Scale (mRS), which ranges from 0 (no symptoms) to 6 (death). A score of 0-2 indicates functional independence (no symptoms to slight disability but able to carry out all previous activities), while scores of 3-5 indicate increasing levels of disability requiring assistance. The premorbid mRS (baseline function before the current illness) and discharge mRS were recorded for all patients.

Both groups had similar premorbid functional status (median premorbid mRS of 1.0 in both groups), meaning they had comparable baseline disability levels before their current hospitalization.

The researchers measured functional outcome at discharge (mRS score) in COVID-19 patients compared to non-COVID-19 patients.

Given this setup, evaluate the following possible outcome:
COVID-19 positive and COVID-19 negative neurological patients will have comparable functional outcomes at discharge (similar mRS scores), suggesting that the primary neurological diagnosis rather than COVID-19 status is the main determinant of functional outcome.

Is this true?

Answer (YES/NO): NO